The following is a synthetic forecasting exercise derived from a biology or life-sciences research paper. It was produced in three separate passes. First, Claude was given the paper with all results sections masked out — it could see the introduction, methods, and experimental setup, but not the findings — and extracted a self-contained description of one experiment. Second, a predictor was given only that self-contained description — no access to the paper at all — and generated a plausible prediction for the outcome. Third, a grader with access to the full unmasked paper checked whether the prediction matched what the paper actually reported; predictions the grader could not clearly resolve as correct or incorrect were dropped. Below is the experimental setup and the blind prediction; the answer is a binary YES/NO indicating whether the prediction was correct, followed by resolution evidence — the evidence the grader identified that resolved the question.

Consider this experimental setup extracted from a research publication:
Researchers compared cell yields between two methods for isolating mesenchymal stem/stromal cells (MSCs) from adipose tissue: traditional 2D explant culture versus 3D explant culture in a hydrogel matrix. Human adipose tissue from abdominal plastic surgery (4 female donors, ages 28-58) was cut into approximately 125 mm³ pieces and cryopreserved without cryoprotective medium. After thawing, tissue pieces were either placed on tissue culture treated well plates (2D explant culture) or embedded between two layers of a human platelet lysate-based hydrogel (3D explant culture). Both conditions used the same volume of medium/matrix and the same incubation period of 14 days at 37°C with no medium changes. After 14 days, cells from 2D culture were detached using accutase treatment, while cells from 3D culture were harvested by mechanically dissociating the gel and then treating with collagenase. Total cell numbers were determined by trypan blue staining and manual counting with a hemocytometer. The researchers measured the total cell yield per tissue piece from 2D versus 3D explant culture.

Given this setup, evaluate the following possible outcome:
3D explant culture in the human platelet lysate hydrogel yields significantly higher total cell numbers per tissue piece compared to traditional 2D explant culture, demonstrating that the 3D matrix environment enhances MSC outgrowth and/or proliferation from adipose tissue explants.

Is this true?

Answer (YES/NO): YES